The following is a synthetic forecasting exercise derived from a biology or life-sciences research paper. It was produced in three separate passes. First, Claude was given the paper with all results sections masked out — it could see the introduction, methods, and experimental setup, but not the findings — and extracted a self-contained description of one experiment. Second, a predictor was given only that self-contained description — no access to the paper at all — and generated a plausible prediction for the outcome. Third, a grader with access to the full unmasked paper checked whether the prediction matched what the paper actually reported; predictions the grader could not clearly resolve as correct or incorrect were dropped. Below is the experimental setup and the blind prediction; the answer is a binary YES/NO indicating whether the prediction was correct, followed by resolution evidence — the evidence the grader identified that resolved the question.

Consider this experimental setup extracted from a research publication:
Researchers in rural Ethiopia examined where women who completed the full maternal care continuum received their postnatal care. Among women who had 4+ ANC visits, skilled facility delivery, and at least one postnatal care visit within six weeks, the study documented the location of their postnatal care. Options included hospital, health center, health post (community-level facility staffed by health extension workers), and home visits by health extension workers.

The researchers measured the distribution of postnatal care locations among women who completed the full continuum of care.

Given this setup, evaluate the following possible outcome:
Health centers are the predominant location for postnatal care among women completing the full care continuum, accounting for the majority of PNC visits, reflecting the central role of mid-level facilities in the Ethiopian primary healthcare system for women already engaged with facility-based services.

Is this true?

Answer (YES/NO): NO